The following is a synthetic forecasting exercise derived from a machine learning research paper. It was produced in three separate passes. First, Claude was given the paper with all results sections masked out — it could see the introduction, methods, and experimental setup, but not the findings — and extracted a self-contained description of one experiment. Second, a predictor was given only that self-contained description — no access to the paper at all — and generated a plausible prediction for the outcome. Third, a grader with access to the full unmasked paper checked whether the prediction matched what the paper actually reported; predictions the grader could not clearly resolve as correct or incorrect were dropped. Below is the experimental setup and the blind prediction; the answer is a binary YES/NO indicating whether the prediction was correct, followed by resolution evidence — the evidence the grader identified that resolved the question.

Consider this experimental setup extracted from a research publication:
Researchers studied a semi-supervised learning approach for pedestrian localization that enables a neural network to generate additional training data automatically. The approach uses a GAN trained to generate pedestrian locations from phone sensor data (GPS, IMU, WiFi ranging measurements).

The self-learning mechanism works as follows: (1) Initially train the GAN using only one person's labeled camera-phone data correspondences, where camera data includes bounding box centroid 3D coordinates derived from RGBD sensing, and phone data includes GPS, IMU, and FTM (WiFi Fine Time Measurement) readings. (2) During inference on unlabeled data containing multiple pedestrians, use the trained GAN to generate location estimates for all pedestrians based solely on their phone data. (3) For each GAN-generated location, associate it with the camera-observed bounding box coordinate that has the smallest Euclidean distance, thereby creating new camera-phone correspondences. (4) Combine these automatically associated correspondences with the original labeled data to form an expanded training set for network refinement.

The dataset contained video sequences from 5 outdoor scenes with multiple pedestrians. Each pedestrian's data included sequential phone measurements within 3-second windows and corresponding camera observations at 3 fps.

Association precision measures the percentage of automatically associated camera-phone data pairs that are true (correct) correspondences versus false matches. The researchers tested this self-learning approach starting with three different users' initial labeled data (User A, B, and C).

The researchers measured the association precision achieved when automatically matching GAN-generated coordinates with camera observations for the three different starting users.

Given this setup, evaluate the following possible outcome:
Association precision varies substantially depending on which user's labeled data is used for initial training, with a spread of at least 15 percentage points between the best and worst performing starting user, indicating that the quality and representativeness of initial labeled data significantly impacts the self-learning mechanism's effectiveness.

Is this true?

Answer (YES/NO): NO